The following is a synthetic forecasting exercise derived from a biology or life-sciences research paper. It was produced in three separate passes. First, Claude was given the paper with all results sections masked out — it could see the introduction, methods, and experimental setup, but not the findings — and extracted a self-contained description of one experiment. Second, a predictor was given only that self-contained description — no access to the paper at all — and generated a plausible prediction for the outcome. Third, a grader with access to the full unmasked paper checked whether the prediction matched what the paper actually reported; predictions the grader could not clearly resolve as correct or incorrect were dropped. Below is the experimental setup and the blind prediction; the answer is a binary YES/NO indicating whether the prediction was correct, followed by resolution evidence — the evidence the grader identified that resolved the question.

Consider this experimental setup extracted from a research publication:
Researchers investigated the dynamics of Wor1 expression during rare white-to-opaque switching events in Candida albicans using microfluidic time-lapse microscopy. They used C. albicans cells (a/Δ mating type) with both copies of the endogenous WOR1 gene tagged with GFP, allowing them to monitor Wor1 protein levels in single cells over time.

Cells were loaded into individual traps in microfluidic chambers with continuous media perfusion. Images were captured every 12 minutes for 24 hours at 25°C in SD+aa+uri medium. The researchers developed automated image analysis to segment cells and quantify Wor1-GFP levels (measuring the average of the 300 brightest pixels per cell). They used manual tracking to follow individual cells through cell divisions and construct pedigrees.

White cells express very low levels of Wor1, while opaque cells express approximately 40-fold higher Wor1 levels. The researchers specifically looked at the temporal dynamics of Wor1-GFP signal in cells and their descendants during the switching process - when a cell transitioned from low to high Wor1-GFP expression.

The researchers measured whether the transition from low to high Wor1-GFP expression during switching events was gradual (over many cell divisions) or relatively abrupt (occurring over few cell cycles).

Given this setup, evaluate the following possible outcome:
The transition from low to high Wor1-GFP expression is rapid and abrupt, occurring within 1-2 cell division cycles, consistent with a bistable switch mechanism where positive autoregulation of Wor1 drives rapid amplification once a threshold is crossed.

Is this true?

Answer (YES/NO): YES